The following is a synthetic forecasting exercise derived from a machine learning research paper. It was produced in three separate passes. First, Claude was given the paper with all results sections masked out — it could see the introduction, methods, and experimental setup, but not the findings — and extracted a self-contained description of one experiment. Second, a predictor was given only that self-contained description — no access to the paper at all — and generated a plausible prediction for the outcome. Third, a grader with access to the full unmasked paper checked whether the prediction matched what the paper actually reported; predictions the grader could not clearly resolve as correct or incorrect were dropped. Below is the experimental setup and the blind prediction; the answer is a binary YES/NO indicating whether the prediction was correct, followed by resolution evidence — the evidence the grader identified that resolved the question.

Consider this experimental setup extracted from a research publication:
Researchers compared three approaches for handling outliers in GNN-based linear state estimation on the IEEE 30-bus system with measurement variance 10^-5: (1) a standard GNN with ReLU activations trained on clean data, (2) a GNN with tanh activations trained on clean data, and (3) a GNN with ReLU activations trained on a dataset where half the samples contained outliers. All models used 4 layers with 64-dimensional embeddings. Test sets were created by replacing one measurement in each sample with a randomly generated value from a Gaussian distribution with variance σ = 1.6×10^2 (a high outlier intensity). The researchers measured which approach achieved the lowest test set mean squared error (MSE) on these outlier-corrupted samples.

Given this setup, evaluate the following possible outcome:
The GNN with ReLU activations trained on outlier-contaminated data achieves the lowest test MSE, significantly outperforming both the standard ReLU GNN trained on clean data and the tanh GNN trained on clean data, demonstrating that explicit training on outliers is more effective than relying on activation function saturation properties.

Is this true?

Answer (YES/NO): YES